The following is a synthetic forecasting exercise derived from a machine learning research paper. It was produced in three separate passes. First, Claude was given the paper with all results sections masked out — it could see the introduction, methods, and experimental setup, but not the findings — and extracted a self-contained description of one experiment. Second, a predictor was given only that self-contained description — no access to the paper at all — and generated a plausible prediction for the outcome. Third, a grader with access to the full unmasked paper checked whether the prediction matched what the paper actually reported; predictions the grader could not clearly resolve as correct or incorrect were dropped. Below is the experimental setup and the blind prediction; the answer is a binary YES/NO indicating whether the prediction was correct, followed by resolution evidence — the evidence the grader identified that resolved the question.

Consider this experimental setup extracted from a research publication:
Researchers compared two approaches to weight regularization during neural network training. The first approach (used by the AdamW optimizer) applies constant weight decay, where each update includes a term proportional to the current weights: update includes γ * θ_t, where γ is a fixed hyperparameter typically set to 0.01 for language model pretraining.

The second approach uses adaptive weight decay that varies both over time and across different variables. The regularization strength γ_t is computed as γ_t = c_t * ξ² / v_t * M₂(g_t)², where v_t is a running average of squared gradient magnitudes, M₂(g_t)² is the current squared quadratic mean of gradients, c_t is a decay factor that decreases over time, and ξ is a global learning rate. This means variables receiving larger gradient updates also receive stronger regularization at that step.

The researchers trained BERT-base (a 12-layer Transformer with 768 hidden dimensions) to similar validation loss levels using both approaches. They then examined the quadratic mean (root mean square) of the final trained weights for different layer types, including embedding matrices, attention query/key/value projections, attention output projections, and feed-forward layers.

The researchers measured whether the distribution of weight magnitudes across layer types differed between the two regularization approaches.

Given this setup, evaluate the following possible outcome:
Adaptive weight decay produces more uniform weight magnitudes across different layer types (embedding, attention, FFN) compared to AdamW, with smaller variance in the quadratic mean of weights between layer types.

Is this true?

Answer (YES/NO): NO